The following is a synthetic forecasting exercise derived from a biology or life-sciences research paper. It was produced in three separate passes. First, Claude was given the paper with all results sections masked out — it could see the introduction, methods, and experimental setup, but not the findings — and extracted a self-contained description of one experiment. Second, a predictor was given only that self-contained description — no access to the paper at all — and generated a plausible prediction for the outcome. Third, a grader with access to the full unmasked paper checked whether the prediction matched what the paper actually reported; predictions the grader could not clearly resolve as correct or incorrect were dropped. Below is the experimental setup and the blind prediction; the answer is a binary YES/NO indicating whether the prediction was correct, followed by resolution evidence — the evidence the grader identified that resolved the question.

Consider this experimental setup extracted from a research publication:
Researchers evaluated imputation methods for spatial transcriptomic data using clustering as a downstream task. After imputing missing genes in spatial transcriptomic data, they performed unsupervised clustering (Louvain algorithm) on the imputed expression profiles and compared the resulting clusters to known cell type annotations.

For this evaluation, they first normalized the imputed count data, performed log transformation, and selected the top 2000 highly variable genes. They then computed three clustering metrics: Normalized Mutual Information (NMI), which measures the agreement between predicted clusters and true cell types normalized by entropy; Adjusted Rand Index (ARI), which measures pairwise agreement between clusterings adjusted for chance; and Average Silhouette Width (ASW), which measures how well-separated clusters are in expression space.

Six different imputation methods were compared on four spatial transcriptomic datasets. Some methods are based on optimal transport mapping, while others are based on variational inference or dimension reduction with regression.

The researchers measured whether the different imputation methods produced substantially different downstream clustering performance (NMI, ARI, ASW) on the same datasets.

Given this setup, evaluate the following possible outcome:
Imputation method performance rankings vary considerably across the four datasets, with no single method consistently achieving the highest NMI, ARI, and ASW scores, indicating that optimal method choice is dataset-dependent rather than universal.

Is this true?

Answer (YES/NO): NO